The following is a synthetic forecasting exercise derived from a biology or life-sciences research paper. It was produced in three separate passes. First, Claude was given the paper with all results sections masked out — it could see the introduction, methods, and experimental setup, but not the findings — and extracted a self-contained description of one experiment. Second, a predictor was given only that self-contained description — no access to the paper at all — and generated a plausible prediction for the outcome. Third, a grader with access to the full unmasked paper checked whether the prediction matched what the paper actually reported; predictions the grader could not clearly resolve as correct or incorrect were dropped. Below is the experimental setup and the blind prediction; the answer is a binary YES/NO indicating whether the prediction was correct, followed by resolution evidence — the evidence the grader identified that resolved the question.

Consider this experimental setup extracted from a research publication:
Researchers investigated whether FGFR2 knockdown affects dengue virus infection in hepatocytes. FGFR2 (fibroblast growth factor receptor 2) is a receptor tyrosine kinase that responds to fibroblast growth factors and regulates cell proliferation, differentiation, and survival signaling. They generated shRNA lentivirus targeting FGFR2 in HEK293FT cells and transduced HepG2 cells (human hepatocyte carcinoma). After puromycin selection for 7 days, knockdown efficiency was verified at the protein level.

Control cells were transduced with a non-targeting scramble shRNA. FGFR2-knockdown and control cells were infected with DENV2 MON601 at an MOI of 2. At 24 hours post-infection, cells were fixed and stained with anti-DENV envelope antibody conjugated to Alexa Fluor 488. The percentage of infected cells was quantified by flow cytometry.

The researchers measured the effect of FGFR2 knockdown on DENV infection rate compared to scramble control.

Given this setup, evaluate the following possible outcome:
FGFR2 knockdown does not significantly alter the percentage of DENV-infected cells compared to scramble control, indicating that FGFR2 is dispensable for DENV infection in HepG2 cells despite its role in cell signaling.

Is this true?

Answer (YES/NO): NO